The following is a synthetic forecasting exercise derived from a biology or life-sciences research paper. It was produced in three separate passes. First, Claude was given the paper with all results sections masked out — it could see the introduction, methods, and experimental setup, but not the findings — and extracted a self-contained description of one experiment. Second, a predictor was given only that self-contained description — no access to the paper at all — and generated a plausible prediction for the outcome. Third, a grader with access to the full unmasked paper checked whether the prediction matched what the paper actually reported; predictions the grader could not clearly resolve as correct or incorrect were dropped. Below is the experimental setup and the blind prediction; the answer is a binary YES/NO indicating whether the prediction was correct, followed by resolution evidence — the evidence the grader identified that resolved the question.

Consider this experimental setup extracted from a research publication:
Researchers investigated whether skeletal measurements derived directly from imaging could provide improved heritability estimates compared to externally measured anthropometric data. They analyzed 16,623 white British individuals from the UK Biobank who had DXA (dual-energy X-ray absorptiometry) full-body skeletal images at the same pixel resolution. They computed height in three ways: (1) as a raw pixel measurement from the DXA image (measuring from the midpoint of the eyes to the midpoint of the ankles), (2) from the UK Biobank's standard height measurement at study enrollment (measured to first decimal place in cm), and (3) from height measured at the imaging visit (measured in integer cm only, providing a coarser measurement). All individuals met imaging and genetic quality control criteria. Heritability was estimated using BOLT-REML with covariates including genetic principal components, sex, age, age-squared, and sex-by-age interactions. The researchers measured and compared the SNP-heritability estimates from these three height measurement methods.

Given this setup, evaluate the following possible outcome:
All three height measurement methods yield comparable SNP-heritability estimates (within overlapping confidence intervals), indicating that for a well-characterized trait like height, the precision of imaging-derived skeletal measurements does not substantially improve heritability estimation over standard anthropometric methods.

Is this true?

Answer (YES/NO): YES